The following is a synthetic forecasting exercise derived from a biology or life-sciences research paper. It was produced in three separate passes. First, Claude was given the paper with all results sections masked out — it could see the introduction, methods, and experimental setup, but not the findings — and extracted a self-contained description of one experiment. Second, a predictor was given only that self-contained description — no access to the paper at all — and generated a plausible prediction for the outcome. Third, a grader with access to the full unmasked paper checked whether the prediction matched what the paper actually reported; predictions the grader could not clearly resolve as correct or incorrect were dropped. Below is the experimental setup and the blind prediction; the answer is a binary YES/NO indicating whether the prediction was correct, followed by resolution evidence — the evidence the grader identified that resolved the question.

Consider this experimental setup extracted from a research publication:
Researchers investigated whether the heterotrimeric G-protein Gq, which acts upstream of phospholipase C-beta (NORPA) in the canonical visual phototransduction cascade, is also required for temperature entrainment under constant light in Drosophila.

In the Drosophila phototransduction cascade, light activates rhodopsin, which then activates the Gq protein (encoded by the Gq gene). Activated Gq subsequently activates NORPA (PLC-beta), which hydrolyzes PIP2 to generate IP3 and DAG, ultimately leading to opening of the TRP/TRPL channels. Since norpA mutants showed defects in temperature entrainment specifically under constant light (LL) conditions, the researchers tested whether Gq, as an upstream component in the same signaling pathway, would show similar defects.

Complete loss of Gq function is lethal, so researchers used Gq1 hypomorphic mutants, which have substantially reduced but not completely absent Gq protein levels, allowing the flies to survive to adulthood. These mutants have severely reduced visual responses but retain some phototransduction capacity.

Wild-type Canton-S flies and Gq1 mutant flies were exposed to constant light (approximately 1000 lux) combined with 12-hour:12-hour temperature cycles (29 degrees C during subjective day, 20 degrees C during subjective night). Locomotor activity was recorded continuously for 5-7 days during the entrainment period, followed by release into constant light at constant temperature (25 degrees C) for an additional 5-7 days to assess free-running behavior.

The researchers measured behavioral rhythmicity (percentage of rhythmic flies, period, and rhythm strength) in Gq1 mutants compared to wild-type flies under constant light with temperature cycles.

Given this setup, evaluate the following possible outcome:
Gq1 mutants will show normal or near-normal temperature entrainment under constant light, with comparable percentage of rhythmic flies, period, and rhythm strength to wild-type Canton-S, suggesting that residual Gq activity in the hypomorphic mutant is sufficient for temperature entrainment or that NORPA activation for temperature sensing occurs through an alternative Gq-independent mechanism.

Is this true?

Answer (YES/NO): NO